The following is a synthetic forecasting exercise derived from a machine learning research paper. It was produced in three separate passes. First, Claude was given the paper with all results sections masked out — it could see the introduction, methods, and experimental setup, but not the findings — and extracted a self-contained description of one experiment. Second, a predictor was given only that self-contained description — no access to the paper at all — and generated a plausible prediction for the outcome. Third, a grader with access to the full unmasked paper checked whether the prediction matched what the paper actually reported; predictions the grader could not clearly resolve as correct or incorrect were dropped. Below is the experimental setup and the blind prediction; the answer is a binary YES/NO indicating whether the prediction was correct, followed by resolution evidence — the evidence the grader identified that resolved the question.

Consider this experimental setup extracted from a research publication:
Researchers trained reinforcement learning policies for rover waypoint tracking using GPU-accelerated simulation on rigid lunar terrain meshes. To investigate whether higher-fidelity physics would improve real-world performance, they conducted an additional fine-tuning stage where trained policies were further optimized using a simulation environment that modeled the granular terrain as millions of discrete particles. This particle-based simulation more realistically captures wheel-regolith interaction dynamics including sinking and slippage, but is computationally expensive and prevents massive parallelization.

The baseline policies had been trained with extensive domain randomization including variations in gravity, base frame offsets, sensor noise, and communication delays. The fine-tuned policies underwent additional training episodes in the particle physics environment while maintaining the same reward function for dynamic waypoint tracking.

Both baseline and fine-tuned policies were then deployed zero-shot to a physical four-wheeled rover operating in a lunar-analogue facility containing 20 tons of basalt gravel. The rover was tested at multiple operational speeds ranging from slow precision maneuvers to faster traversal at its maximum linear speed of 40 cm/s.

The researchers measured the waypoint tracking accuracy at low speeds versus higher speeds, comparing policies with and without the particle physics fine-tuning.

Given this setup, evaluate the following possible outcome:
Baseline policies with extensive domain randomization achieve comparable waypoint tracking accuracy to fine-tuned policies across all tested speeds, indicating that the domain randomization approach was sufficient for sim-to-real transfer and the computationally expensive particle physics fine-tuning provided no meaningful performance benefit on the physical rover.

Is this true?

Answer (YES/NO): NO